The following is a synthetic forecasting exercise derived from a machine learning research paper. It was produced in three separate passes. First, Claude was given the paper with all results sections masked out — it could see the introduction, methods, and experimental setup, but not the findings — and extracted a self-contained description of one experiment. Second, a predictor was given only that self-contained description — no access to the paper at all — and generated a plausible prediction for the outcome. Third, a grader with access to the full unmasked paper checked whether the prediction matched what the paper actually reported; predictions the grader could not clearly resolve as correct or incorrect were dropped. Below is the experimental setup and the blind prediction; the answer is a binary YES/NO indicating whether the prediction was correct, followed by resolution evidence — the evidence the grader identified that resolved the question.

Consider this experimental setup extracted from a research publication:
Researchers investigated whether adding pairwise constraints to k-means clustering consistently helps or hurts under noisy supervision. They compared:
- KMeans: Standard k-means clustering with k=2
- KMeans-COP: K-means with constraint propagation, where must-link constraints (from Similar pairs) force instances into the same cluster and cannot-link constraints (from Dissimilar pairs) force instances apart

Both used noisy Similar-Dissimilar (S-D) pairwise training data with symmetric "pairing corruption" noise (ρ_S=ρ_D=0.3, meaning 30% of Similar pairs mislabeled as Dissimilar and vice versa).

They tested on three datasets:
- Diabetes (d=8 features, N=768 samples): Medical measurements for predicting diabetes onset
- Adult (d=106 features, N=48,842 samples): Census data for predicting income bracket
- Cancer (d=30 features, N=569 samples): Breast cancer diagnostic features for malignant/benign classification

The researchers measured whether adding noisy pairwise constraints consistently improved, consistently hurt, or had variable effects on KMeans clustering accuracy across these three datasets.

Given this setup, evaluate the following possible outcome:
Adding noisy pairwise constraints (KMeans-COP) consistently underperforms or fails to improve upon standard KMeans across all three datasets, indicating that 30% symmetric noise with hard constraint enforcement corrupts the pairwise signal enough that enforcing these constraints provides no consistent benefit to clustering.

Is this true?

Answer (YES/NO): NO